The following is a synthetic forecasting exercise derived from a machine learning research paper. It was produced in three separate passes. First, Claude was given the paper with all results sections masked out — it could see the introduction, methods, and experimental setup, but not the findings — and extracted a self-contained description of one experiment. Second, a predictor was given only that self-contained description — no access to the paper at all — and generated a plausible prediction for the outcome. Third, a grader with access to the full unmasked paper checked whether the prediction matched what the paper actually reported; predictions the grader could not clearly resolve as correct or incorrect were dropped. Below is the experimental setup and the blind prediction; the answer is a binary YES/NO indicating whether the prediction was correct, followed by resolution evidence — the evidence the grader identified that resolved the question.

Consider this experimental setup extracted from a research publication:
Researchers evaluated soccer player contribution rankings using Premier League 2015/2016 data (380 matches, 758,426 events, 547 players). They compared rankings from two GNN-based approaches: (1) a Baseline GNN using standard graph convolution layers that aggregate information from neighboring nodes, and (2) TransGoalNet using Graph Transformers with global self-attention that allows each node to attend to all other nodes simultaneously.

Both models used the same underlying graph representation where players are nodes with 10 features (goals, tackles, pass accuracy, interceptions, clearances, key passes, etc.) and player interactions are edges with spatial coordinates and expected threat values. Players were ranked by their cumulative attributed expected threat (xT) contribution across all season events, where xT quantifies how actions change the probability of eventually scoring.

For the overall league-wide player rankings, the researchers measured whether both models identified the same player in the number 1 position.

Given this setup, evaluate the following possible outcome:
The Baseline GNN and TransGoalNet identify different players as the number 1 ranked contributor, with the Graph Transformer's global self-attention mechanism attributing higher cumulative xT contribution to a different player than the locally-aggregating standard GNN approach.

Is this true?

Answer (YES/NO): YES